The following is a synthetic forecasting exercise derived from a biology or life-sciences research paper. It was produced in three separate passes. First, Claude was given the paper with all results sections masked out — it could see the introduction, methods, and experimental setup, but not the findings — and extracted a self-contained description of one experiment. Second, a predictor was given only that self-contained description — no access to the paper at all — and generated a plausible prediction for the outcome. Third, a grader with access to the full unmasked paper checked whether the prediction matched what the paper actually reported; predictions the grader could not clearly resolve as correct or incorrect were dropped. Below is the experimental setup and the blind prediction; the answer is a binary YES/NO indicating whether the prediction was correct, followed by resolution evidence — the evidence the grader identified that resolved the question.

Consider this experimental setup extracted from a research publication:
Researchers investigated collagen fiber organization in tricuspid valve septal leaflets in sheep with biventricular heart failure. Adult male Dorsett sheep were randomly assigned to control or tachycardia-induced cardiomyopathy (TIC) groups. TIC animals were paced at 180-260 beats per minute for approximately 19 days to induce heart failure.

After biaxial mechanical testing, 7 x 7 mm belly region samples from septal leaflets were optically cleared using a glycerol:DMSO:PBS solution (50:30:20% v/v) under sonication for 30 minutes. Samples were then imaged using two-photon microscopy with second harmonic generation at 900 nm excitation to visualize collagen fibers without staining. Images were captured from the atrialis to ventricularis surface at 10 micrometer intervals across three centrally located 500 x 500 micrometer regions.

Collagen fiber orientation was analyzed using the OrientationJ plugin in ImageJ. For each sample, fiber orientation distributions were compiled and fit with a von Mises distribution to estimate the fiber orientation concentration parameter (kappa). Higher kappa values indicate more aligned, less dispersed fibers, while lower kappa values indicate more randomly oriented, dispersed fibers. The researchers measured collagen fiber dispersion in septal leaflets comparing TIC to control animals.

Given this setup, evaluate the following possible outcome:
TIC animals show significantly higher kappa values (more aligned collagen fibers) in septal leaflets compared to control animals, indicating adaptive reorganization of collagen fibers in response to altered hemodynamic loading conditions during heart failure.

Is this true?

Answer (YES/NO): NO